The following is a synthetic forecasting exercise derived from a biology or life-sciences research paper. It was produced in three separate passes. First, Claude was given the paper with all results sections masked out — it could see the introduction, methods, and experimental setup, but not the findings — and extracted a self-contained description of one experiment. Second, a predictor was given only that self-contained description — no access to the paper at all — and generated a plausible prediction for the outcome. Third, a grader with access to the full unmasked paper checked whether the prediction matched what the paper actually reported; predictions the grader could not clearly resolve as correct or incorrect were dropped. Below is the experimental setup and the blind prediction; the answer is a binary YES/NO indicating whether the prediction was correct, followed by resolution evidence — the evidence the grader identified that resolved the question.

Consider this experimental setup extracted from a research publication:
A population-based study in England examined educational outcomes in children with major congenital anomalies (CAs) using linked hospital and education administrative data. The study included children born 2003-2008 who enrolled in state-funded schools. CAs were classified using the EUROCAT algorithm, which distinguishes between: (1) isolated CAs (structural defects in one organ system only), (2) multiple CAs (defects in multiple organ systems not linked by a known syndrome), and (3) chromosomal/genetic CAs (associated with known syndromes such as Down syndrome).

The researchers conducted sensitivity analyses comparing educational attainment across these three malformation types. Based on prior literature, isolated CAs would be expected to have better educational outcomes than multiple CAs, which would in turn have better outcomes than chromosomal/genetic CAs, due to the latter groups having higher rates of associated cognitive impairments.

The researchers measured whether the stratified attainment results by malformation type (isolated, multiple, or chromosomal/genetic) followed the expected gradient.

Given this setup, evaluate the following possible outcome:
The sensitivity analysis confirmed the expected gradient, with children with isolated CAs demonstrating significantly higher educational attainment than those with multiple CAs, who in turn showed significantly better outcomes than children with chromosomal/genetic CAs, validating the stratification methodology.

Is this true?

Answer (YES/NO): YES